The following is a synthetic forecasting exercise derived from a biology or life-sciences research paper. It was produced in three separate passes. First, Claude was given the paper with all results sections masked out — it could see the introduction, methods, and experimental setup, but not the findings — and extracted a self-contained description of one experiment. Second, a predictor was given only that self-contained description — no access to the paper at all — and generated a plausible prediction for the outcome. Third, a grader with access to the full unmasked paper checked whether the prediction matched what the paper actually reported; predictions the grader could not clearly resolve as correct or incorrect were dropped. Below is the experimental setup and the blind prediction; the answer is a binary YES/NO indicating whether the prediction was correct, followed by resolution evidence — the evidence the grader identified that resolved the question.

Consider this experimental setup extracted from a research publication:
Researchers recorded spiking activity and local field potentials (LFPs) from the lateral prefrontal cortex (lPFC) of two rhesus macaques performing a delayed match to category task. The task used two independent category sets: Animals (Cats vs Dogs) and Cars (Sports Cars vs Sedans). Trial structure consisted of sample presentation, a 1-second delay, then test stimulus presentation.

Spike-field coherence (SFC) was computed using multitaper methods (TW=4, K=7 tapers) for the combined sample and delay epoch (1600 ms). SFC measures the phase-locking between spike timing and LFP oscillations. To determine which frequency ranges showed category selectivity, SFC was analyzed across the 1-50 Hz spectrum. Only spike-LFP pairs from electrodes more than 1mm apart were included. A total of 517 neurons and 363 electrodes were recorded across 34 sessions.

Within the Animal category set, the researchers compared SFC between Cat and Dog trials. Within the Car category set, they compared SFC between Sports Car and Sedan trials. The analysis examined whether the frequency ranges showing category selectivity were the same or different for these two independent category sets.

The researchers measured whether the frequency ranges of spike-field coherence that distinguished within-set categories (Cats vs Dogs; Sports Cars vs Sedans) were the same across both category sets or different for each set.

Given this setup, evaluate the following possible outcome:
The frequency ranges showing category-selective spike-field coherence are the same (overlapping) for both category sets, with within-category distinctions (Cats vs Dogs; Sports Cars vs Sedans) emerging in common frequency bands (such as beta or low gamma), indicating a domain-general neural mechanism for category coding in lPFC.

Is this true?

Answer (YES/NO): YES